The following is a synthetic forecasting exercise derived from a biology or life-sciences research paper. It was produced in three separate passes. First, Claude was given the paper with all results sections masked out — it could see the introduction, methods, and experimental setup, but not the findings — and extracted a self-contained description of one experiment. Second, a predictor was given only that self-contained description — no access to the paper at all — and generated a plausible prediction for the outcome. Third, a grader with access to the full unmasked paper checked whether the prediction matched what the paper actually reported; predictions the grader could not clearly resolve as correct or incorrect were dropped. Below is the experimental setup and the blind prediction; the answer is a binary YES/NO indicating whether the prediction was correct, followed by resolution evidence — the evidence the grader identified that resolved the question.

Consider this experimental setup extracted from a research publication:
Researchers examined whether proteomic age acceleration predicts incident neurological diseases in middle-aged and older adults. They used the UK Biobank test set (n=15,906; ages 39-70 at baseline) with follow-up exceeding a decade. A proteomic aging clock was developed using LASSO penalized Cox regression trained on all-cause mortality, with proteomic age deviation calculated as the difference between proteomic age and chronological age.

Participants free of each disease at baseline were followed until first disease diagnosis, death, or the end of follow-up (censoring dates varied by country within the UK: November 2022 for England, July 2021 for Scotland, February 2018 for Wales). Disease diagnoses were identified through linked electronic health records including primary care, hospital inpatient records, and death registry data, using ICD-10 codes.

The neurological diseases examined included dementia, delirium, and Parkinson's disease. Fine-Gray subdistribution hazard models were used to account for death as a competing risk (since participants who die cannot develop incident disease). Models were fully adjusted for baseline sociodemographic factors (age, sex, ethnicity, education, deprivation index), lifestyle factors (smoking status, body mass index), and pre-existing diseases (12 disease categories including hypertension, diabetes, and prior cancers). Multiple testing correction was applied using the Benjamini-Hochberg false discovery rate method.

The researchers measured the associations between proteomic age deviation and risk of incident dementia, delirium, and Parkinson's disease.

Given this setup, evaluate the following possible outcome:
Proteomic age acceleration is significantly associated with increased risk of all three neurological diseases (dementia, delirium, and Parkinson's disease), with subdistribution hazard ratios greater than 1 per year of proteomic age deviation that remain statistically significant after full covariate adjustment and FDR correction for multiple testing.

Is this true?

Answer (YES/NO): YES